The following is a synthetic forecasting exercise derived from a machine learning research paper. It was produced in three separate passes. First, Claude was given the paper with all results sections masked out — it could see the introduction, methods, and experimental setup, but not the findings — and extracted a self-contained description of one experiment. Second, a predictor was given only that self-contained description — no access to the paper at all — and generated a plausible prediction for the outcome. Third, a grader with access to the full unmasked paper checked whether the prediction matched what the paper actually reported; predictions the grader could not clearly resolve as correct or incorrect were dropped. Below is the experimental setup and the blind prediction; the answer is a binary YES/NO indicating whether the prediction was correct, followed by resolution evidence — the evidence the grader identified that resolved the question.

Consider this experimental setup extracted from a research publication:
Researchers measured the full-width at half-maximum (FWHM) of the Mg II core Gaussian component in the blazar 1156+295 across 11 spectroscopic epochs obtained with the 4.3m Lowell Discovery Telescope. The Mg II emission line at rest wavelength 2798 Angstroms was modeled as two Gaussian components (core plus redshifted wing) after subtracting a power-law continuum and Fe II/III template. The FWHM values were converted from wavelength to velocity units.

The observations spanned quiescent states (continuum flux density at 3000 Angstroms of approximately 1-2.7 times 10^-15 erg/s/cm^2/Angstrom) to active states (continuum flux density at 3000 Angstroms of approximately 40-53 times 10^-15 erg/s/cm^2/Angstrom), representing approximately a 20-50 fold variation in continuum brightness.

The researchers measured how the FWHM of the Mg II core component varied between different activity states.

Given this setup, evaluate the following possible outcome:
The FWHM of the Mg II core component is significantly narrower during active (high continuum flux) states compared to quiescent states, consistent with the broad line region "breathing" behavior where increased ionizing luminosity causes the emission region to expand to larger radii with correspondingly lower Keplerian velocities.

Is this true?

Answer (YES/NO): NO